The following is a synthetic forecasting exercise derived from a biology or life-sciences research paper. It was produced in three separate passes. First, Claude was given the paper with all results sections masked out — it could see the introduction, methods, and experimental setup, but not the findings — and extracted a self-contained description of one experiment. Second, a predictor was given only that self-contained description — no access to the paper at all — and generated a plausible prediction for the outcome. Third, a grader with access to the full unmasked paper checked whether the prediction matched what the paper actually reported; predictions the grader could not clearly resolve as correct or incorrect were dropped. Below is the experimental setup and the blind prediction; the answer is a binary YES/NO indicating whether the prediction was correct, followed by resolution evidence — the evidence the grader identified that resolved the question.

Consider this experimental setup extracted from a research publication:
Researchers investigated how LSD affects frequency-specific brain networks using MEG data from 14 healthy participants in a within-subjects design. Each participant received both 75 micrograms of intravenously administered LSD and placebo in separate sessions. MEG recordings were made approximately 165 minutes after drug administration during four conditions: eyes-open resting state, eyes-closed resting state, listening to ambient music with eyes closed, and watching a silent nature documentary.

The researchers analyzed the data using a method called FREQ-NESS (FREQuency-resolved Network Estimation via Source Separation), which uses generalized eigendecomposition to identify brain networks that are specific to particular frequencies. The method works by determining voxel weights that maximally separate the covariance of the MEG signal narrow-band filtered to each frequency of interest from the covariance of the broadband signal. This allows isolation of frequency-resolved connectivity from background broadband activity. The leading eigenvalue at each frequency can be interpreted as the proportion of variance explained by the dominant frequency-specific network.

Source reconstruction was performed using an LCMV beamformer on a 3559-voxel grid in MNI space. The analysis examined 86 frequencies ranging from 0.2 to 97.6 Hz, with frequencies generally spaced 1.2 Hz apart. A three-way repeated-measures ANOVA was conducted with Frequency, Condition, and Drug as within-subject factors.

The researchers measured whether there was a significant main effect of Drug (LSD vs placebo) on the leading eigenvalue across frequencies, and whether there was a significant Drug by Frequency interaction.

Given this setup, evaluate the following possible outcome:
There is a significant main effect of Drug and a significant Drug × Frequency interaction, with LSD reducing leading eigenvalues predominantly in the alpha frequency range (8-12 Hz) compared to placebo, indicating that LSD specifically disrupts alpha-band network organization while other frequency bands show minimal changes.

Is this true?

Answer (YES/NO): NO